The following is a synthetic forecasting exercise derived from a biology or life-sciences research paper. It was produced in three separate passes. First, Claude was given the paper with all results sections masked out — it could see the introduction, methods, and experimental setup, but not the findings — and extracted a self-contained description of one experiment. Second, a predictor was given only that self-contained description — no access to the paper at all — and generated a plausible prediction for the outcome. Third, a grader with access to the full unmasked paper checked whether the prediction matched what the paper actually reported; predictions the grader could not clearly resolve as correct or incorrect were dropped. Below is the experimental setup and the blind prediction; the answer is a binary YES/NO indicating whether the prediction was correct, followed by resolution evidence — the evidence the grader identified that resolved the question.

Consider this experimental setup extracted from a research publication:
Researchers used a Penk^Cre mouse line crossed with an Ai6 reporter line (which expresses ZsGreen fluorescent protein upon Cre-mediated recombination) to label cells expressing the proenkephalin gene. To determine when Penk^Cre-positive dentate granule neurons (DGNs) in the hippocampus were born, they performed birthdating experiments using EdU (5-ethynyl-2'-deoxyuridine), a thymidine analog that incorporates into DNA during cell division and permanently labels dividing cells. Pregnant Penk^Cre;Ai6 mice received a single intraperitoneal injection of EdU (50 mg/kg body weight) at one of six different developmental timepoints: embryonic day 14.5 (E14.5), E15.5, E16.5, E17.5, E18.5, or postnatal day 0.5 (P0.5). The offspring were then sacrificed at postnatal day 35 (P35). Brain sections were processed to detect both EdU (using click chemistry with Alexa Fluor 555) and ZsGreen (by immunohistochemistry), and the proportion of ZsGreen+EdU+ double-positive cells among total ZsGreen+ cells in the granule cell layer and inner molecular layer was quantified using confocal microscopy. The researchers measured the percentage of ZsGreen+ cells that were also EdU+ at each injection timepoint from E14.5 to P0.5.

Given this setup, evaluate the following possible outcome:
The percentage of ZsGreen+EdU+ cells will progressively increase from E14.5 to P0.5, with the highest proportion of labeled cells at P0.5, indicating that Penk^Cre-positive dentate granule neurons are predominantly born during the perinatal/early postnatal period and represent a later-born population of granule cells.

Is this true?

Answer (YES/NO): NO